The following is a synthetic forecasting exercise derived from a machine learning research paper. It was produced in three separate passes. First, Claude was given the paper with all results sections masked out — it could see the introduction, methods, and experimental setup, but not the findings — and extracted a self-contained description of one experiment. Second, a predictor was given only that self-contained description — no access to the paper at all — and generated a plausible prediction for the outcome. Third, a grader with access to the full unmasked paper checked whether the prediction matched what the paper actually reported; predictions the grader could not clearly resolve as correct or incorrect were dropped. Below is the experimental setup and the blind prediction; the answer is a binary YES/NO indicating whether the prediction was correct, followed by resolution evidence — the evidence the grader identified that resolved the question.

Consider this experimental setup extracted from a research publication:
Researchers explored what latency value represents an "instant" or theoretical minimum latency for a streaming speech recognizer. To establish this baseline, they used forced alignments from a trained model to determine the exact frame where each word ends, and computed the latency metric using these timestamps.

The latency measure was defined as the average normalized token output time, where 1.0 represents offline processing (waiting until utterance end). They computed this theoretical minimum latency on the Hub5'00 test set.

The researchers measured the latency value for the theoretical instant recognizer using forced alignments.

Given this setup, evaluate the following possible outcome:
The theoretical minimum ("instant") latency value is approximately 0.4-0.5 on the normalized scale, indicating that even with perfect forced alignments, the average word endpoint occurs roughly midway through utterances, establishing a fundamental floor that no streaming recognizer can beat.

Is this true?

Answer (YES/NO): NO